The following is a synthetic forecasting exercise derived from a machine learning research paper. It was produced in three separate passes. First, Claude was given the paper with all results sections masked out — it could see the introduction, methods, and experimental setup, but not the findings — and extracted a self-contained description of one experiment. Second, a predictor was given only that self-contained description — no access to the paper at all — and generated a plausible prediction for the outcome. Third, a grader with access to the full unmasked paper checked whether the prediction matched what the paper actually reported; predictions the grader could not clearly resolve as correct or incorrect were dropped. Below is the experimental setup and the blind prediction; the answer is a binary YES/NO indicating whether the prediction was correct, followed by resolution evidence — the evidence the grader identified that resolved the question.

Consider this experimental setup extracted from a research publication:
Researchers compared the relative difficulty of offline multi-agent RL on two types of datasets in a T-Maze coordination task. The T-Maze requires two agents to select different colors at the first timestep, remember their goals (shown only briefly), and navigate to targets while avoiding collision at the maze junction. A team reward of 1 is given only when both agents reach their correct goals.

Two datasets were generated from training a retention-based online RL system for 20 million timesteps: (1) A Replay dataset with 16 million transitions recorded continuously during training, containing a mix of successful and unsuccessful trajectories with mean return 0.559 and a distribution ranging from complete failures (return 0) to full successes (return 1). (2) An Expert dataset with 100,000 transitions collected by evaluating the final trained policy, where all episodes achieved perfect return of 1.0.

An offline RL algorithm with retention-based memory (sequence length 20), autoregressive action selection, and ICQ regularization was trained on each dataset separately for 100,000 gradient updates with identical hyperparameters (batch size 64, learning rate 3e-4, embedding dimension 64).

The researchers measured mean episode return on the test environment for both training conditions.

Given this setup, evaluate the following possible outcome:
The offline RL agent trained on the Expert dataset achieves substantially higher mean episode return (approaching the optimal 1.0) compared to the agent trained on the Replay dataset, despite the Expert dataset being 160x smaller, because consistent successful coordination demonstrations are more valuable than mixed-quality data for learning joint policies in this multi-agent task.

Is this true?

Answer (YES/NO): NO